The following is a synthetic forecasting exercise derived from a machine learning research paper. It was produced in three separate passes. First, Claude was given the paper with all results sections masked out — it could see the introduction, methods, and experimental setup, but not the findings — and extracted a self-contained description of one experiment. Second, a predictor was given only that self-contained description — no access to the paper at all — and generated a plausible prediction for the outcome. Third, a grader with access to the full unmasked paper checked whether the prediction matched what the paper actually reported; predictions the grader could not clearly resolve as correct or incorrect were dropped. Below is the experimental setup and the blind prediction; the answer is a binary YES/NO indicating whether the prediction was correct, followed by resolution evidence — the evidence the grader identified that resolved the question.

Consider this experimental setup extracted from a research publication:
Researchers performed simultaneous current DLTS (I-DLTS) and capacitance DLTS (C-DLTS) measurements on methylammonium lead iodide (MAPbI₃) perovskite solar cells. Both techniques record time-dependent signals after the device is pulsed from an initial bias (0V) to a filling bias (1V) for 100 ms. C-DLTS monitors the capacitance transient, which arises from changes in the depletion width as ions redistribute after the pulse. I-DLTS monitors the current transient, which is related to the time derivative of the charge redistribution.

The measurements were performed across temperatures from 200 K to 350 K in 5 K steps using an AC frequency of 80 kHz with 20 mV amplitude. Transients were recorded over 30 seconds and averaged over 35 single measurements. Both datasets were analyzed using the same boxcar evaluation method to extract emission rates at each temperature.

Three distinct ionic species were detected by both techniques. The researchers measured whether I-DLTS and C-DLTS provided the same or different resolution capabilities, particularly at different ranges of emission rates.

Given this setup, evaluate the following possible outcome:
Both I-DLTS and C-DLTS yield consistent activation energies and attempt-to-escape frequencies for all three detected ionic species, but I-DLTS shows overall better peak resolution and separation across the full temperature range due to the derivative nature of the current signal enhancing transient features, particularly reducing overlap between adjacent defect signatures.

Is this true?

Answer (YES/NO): NO